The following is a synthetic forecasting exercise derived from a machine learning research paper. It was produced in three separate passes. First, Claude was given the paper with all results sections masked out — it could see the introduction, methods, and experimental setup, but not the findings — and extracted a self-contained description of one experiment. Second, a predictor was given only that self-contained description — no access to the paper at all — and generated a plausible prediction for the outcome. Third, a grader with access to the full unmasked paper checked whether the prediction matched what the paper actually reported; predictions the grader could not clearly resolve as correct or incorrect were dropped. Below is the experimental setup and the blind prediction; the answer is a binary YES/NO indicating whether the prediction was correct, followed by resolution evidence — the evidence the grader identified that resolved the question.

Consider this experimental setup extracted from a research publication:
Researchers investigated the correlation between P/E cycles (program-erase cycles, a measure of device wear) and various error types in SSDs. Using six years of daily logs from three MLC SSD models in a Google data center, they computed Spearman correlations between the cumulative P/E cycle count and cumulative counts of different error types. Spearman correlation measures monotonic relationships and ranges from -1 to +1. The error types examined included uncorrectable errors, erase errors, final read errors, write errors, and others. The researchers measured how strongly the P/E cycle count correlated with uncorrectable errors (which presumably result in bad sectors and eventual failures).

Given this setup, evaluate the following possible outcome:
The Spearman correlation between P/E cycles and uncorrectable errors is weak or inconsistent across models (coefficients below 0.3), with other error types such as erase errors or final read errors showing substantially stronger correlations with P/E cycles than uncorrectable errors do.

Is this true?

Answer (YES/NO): NO